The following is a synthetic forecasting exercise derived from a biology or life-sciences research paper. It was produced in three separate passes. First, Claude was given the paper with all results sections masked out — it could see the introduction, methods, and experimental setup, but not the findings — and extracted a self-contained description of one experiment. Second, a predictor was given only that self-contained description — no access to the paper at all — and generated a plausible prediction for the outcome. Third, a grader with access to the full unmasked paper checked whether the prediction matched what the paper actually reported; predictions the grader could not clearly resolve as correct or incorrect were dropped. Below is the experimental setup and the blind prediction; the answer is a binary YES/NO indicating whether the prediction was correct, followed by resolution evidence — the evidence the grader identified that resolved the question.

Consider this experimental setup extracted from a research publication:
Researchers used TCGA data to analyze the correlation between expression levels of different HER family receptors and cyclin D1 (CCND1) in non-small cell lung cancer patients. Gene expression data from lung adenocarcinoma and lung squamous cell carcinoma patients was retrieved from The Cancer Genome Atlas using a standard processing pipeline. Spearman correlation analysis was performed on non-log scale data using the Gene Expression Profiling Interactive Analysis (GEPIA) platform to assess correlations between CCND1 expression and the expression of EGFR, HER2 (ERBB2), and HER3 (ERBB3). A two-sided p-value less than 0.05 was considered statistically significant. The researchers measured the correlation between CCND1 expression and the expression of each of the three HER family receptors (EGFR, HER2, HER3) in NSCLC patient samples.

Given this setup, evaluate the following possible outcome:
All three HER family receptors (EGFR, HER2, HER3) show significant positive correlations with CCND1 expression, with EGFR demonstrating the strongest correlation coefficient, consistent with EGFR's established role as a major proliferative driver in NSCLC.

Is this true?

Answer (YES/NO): NO